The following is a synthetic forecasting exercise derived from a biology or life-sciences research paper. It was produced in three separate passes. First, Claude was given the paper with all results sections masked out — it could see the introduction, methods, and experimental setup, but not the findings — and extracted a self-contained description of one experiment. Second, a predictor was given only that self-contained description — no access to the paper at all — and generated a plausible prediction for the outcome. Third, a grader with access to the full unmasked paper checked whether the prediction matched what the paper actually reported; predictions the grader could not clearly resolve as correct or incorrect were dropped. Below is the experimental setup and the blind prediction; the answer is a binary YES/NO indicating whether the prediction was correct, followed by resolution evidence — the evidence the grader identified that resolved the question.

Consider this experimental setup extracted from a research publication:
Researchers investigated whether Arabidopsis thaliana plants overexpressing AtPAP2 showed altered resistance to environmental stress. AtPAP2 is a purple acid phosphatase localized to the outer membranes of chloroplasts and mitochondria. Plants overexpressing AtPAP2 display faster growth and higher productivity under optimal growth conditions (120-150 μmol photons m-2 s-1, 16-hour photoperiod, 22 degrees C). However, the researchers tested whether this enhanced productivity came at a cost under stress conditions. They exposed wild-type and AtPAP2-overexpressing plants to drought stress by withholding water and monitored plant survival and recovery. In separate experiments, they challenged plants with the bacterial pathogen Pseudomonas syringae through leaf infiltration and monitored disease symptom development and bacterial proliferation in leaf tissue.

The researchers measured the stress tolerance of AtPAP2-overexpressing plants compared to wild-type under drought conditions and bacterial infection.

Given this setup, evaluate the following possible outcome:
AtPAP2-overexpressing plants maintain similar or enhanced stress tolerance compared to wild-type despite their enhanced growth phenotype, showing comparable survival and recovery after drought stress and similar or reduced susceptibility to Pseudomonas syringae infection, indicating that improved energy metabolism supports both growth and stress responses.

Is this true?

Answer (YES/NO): NO